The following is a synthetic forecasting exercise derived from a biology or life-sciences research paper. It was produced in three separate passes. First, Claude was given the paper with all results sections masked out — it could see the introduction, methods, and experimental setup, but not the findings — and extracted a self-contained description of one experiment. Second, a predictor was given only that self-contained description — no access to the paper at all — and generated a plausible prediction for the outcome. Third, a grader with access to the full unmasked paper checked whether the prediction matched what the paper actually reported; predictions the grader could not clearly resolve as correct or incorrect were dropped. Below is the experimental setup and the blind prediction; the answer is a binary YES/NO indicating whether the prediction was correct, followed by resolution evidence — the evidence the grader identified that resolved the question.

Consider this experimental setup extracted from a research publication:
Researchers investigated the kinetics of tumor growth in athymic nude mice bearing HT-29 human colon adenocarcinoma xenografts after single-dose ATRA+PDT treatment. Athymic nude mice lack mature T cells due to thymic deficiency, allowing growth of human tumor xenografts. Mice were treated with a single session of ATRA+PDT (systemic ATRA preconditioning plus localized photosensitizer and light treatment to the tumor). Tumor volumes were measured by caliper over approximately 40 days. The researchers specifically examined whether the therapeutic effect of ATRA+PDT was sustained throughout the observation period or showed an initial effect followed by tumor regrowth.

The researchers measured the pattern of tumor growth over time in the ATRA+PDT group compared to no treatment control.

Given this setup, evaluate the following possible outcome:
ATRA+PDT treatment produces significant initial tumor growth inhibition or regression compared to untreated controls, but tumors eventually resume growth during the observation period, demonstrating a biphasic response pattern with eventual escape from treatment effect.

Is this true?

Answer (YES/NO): NO